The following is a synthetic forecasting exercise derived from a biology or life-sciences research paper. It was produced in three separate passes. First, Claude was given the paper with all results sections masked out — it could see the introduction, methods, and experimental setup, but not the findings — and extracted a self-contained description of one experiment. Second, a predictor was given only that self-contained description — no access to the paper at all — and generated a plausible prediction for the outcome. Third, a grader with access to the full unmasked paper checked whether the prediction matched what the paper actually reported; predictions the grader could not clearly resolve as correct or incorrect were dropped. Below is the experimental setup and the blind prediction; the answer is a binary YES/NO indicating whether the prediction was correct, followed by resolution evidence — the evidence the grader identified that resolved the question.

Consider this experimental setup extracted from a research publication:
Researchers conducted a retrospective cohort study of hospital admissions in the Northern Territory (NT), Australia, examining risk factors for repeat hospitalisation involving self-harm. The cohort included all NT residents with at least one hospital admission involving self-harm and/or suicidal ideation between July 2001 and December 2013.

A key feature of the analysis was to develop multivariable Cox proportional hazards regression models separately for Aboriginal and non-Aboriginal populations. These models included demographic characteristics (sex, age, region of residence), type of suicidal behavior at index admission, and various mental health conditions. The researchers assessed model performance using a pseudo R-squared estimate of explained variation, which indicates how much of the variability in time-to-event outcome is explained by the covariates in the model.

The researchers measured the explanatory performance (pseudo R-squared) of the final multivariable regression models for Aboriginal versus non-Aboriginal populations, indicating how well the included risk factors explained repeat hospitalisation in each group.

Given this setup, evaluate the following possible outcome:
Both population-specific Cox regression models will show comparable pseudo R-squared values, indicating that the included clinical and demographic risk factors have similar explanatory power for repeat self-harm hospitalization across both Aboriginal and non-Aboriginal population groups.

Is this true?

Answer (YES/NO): YES